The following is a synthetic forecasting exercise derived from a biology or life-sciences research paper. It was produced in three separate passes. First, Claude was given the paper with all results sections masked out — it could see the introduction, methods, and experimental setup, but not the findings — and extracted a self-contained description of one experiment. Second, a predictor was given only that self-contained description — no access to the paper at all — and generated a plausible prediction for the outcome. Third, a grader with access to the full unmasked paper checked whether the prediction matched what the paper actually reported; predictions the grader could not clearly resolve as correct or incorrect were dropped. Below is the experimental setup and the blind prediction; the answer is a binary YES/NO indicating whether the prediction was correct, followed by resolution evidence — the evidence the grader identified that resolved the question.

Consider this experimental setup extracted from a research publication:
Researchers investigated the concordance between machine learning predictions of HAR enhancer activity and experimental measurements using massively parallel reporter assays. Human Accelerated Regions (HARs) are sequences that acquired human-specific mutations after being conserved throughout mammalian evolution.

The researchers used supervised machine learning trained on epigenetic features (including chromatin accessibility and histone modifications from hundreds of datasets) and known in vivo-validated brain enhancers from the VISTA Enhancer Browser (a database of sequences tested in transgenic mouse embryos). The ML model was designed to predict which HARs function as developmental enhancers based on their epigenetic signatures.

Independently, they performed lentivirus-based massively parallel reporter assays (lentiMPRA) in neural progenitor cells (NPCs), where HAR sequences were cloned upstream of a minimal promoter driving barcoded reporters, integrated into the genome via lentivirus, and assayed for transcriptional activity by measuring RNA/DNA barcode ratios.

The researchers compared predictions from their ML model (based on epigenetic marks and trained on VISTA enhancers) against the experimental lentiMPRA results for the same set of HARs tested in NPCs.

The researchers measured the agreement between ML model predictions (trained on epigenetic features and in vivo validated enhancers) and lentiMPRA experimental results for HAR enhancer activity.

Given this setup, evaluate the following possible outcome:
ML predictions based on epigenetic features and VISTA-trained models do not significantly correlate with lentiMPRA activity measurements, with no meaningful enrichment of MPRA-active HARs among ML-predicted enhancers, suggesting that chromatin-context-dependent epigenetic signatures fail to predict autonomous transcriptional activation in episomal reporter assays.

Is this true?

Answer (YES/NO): NO